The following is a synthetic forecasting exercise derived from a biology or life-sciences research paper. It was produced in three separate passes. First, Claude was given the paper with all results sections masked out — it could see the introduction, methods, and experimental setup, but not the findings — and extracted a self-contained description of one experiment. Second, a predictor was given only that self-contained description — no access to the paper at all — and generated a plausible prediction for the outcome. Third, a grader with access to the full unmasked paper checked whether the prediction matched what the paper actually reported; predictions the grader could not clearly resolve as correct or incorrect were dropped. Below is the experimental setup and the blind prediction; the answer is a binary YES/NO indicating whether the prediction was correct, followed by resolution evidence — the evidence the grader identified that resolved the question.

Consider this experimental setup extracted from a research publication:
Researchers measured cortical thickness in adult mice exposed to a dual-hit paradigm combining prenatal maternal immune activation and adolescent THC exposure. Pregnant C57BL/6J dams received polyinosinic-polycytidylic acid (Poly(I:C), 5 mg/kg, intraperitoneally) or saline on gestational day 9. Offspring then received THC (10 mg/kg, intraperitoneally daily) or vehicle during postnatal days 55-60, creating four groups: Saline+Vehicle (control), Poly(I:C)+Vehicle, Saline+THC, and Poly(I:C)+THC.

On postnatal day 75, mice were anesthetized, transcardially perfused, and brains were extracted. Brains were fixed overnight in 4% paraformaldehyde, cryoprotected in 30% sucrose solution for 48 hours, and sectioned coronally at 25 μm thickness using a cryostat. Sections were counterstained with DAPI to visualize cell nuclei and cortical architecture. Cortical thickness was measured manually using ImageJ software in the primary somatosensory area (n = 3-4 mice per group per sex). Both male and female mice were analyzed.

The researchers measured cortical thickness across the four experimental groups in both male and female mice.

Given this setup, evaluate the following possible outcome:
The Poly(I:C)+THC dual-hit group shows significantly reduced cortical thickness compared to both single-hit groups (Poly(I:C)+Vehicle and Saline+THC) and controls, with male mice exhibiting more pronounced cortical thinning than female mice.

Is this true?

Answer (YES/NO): NO